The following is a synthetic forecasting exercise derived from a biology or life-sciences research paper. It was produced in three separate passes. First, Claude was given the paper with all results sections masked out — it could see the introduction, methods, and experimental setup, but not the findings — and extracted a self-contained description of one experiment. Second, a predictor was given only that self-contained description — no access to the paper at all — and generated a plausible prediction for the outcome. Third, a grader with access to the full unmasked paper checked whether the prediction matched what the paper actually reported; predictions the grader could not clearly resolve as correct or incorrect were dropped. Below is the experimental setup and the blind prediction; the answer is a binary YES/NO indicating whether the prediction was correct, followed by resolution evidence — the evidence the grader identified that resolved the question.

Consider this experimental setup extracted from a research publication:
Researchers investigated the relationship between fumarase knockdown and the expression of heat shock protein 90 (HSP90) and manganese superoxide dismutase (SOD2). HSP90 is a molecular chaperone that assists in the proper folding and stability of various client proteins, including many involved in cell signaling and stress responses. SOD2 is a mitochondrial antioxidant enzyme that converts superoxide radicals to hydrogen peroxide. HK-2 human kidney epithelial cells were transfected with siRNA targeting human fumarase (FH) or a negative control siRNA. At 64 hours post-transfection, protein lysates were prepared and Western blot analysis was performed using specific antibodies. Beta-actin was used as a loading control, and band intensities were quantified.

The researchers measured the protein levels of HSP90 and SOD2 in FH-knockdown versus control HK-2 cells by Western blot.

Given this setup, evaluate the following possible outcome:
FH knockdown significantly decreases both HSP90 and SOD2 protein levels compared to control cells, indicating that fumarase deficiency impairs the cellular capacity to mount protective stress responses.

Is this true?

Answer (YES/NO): NO